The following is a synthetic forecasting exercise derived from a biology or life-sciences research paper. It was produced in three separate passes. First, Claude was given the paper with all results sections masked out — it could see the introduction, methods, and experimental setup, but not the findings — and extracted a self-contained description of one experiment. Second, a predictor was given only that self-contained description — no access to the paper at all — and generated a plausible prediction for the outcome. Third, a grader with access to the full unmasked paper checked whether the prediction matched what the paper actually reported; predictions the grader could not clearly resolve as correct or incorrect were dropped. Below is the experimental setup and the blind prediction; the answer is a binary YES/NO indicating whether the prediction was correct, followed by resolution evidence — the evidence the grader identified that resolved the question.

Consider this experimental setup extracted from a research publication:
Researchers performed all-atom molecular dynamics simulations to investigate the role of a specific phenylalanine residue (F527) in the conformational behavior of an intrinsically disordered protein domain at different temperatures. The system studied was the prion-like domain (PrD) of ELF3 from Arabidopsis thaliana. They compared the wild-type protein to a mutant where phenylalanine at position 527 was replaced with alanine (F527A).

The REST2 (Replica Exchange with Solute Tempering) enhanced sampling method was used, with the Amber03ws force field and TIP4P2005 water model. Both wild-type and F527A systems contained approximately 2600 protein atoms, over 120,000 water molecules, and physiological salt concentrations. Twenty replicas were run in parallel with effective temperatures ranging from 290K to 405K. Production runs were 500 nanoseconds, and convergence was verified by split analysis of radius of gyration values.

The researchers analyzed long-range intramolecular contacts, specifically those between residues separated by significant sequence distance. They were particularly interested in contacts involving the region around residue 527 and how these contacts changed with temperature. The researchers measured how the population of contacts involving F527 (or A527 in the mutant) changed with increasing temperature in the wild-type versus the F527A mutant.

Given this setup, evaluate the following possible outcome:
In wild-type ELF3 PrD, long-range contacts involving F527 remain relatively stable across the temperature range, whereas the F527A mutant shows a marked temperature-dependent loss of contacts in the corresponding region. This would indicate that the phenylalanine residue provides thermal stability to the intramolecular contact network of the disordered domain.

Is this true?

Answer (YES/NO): NO